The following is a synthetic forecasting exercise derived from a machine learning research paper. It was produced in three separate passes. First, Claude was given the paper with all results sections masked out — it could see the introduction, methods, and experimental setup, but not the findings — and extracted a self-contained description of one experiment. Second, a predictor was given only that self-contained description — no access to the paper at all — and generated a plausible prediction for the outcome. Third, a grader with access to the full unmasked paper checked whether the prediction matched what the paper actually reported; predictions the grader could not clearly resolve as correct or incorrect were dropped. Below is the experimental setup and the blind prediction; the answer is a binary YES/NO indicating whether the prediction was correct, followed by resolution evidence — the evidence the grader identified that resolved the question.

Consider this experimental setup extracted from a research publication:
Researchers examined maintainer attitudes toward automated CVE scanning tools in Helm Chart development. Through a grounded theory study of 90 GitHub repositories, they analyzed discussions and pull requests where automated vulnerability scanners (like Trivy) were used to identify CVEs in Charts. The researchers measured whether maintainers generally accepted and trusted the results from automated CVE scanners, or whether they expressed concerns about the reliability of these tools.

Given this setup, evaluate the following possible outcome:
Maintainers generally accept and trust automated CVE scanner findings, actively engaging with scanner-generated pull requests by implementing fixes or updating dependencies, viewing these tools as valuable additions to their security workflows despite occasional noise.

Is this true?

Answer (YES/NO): NO